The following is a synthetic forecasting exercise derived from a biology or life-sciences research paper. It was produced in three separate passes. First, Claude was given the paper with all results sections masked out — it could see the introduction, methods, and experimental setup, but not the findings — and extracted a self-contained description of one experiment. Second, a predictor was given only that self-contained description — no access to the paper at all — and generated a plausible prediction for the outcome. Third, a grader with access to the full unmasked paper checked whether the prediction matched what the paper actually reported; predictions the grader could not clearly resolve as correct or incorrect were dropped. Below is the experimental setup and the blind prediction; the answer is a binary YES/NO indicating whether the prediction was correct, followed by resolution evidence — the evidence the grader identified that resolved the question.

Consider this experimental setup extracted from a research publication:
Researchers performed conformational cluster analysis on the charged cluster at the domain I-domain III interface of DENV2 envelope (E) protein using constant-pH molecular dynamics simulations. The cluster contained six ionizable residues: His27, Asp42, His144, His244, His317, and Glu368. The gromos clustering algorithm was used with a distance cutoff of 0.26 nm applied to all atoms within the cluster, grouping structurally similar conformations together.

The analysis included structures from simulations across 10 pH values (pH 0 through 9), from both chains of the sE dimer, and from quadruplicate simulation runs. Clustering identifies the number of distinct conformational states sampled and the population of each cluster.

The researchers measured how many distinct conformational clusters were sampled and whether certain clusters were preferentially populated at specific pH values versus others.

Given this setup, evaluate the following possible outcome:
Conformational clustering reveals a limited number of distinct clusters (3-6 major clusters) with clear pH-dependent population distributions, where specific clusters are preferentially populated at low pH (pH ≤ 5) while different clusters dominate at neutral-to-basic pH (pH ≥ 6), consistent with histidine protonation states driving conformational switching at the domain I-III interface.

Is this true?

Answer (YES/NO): NO